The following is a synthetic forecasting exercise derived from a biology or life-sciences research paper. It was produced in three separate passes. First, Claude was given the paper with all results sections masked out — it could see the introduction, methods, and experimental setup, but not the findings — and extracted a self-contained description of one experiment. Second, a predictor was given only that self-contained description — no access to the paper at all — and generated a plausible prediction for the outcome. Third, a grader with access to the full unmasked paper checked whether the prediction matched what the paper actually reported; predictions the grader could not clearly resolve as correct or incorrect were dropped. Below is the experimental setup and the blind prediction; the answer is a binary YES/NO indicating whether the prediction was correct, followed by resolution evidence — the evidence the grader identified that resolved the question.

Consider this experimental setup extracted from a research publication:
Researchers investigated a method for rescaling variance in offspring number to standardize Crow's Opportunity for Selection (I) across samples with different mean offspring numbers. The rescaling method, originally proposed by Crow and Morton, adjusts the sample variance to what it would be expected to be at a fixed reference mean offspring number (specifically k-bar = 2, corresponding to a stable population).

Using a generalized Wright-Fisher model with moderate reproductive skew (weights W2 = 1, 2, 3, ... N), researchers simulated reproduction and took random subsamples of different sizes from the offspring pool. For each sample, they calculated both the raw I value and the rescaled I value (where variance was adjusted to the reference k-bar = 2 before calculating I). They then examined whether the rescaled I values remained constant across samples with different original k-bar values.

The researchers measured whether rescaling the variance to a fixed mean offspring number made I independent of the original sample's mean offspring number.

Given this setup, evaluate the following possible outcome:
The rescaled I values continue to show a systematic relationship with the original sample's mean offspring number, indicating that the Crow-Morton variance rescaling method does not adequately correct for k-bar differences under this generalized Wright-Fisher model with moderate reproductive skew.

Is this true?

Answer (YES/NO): NO